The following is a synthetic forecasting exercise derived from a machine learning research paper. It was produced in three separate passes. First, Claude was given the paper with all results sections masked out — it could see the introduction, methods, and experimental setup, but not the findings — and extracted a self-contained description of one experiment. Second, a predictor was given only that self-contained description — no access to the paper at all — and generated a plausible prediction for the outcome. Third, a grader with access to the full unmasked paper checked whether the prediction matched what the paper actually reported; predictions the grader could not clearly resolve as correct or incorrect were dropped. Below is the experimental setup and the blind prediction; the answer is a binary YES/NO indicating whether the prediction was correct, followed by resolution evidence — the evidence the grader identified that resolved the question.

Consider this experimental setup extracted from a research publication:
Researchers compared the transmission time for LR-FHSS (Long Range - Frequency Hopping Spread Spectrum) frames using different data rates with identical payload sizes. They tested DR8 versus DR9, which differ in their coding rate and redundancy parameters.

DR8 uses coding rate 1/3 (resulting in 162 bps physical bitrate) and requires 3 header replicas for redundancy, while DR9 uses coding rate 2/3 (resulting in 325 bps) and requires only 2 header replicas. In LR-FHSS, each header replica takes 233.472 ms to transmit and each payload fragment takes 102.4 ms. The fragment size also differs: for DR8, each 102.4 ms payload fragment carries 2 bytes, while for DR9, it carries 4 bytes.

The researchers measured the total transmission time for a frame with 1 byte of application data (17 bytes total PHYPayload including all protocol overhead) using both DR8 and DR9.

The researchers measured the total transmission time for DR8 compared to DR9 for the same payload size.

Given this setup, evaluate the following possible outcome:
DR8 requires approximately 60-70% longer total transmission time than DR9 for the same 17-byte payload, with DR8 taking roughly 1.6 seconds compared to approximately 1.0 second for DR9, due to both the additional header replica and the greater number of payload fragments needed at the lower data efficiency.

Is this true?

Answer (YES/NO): NO